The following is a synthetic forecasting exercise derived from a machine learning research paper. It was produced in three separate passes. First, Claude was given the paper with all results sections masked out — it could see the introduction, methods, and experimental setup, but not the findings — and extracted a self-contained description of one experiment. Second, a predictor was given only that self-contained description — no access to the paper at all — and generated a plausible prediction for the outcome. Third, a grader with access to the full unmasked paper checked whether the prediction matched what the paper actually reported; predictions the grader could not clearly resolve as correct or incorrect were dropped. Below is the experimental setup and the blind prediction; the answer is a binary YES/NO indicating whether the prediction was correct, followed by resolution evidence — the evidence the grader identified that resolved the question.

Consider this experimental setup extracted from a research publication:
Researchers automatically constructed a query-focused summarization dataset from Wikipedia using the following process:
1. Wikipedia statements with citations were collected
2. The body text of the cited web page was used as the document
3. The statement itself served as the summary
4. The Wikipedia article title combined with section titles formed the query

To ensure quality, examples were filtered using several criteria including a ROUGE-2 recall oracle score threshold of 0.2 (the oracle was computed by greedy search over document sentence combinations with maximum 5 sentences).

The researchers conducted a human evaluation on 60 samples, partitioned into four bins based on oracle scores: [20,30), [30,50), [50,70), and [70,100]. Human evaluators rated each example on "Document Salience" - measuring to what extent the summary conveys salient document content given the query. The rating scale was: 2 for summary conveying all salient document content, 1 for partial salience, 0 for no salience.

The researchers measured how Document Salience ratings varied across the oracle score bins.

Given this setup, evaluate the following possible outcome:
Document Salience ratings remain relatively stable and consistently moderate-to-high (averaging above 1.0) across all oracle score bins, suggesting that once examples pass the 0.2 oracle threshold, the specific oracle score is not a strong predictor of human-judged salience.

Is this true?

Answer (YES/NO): NO